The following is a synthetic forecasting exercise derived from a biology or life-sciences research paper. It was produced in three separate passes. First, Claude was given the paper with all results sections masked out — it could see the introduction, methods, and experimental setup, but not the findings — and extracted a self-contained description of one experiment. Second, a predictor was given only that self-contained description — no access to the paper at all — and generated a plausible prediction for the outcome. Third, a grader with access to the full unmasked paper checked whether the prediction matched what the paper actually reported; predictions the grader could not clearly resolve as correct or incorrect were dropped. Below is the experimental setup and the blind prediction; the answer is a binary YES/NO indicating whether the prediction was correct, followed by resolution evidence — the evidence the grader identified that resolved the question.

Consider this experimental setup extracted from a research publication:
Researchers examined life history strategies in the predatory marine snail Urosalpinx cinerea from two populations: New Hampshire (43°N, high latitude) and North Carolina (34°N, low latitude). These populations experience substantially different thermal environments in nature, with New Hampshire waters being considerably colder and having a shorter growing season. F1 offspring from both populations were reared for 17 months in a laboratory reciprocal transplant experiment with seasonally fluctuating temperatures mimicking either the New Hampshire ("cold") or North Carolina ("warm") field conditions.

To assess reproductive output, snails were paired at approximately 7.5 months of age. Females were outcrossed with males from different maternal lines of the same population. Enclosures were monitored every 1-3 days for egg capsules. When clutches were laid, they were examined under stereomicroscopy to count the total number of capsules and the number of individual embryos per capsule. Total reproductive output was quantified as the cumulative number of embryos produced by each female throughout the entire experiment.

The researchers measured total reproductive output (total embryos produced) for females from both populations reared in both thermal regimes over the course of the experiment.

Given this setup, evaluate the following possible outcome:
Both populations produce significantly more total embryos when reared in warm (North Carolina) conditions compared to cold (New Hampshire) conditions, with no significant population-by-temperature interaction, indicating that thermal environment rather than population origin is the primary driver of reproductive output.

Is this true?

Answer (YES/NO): NO